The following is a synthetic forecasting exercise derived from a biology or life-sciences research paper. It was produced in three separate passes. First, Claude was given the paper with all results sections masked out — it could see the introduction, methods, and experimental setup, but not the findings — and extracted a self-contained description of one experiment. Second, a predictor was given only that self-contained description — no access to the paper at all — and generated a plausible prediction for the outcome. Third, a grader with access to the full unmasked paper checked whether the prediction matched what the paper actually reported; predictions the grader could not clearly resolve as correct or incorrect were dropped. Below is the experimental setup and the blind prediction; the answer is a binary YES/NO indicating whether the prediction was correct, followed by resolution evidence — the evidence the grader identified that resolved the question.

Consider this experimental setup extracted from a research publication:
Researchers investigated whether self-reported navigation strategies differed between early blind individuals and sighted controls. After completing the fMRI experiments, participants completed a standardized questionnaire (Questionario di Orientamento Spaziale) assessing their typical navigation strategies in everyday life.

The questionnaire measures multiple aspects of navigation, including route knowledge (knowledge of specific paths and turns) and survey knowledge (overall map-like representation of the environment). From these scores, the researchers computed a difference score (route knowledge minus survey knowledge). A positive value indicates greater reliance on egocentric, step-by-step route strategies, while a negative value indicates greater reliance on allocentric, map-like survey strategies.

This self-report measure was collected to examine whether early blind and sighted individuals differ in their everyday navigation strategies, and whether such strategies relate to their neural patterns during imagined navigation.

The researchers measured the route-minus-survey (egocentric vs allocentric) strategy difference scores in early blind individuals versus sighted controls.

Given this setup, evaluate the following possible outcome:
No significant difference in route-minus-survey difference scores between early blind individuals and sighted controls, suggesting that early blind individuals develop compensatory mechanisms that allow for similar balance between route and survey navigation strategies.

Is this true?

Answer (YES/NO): NO